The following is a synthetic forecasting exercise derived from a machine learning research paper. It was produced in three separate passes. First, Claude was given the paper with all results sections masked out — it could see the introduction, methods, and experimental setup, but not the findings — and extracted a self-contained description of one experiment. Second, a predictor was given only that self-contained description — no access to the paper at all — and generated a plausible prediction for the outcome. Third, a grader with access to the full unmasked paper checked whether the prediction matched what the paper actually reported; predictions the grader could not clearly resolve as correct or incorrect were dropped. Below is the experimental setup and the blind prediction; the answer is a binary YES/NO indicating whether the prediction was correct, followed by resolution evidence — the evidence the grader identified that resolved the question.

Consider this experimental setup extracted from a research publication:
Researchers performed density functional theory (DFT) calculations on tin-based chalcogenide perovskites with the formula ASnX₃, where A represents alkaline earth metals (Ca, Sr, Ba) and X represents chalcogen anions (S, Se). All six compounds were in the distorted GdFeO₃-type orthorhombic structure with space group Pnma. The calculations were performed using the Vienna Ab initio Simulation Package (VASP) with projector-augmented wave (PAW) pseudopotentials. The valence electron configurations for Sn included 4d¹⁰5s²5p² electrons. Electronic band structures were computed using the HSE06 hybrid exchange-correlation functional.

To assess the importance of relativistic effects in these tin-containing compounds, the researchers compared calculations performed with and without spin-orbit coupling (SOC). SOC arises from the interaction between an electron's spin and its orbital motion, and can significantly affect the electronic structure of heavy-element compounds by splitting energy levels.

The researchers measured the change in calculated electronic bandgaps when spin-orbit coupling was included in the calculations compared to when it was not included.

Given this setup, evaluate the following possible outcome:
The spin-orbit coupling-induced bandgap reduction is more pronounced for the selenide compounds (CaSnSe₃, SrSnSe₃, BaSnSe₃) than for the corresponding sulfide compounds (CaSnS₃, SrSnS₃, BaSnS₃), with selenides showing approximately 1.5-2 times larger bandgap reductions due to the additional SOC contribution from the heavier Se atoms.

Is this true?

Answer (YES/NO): NO